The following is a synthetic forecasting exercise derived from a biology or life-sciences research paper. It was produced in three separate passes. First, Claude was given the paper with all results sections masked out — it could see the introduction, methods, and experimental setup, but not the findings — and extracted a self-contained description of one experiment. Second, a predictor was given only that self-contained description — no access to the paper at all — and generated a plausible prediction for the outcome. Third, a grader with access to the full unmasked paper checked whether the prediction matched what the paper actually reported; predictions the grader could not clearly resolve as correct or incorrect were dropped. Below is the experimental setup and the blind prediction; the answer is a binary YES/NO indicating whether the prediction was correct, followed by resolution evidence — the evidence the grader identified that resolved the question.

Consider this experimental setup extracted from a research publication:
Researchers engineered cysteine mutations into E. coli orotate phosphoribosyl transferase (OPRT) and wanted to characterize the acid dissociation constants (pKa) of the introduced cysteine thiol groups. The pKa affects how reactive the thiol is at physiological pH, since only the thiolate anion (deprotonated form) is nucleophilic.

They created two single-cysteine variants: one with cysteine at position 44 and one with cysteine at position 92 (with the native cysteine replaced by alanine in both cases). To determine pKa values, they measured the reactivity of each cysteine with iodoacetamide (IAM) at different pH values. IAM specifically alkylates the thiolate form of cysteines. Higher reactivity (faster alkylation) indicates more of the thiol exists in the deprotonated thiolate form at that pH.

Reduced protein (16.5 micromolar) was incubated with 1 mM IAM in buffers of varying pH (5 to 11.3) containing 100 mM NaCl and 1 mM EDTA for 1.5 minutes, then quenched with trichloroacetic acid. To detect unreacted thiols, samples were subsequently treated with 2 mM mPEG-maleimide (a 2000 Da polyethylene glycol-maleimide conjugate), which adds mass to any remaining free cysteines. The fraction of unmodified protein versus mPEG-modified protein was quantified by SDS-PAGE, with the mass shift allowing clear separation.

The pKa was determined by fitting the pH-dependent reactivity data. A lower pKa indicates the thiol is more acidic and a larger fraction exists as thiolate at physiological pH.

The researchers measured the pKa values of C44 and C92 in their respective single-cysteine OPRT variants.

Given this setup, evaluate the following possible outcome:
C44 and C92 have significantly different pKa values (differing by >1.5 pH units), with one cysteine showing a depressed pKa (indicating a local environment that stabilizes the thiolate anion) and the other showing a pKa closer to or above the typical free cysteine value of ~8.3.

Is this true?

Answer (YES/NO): NO